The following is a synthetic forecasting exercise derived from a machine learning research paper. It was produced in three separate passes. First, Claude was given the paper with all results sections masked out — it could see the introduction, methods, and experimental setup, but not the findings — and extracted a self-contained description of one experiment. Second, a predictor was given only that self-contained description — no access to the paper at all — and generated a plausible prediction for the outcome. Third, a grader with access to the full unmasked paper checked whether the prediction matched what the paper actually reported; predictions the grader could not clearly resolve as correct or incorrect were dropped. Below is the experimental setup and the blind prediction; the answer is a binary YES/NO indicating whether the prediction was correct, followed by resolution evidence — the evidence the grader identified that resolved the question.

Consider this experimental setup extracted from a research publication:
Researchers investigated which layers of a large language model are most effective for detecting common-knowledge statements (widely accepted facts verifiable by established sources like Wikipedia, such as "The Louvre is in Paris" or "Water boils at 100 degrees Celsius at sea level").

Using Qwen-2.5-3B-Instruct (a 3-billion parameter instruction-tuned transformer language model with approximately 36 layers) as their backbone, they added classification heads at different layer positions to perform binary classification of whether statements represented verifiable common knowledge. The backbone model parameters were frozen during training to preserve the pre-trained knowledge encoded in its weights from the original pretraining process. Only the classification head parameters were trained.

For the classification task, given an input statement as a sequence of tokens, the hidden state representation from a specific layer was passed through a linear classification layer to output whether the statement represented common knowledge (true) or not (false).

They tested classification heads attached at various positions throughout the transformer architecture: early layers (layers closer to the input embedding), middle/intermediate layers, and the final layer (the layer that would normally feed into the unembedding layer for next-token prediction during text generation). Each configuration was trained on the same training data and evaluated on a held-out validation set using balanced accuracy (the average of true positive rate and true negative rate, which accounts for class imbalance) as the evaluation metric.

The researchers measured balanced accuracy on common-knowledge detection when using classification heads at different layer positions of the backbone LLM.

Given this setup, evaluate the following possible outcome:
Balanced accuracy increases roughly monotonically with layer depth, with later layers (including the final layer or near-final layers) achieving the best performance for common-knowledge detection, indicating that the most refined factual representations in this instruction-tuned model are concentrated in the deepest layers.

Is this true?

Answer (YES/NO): NO